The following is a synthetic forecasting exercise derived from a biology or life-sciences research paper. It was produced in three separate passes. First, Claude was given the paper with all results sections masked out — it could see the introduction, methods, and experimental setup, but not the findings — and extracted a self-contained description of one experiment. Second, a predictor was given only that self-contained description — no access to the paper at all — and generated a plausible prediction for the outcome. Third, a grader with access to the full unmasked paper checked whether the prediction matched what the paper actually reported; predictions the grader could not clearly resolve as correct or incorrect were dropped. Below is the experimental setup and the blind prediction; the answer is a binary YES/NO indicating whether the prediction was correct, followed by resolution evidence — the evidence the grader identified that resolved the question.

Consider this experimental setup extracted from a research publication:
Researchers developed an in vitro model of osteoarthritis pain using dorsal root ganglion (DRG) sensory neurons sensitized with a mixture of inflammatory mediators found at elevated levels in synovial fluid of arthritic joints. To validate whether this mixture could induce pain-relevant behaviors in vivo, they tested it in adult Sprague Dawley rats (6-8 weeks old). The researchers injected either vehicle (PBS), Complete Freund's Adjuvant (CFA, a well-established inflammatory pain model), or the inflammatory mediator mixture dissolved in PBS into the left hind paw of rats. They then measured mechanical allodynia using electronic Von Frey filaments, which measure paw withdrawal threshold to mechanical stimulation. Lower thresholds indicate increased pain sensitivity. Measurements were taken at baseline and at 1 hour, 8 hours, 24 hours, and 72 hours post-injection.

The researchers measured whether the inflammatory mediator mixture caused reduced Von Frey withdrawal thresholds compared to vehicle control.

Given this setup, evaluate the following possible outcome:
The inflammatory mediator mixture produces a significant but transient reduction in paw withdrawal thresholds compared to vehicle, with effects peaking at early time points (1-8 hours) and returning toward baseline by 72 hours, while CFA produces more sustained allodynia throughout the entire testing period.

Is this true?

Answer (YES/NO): NO